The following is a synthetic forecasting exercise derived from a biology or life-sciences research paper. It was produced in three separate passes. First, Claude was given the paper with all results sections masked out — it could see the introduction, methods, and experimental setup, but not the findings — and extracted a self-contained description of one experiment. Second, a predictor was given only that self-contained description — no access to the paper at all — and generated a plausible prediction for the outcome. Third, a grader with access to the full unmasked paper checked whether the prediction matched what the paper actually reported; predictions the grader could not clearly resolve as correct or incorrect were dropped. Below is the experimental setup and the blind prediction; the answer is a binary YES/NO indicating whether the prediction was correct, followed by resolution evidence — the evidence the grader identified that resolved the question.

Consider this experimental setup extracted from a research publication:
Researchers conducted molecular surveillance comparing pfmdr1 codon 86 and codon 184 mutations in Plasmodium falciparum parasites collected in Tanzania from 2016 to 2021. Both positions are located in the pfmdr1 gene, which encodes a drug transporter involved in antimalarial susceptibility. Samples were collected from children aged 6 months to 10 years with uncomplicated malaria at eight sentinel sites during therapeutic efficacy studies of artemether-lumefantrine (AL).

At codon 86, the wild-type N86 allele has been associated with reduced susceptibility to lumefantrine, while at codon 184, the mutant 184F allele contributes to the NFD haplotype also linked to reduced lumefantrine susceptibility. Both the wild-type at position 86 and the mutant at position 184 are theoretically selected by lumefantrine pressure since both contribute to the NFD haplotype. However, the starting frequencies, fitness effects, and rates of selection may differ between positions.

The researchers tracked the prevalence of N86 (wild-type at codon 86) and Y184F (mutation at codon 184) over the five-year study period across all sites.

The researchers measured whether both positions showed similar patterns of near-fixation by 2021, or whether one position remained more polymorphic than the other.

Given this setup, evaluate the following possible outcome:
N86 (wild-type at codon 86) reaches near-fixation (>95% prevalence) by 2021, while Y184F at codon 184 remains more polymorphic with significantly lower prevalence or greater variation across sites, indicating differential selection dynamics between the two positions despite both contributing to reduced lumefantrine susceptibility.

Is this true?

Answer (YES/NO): YES